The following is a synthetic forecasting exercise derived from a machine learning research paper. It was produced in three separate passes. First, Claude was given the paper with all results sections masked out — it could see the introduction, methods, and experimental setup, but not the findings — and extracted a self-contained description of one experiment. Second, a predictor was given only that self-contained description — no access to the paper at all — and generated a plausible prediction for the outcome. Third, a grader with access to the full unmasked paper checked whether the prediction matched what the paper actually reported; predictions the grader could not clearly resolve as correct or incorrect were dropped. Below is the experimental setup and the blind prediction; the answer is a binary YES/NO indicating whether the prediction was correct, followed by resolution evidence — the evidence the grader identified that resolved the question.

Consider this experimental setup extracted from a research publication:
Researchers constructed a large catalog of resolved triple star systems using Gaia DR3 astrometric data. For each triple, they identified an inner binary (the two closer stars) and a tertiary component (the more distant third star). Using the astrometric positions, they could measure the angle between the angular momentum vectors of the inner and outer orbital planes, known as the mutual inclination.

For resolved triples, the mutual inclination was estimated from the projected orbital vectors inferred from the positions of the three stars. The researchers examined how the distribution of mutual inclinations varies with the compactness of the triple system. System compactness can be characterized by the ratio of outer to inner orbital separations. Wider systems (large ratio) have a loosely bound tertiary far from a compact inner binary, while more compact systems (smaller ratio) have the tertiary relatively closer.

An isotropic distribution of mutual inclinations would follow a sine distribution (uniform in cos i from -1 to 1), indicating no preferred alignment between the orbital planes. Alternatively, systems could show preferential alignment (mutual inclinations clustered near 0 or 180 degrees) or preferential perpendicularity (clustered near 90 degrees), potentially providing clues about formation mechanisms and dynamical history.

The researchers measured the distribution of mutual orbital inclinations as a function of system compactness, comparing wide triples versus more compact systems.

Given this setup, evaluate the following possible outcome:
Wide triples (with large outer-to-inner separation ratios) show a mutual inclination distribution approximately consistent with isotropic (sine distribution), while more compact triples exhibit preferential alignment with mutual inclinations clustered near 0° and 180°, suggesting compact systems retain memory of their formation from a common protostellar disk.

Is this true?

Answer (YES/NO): YES